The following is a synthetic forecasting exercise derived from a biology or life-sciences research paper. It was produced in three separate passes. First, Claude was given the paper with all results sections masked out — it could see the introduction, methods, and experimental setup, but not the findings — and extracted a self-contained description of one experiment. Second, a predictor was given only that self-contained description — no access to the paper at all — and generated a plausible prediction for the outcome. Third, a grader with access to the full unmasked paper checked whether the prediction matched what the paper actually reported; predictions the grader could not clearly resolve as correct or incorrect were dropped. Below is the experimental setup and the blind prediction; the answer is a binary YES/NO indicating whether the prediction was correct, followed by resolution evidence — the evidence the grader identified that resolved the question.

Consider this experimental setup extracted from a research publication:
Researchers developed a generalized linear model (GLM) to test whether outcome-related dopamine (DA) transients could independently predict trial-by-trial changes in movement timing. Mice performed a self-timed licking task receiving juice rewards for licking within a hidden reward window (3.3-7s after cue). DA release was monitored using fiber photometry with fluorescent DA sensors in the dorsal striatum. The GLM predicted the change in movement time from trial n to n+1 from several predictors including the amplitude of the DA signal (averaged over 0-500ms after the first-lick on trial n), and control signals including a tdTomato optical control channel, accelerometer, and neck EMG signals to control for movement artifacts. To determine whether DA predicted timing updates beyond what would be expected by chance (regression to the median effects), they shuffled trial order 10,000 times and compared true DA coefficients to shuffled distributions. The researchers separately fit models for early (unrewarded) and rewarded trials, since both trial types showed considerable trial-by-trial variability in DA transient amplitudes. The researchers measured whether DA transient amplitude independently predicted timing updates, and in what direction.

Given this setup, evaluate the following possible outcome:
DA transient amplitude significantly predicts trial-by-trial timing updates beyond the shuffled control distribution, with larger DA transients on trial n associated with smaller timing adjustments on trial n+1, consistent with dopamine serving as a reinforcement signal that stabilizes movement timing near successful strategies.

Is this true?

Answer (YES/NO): NO